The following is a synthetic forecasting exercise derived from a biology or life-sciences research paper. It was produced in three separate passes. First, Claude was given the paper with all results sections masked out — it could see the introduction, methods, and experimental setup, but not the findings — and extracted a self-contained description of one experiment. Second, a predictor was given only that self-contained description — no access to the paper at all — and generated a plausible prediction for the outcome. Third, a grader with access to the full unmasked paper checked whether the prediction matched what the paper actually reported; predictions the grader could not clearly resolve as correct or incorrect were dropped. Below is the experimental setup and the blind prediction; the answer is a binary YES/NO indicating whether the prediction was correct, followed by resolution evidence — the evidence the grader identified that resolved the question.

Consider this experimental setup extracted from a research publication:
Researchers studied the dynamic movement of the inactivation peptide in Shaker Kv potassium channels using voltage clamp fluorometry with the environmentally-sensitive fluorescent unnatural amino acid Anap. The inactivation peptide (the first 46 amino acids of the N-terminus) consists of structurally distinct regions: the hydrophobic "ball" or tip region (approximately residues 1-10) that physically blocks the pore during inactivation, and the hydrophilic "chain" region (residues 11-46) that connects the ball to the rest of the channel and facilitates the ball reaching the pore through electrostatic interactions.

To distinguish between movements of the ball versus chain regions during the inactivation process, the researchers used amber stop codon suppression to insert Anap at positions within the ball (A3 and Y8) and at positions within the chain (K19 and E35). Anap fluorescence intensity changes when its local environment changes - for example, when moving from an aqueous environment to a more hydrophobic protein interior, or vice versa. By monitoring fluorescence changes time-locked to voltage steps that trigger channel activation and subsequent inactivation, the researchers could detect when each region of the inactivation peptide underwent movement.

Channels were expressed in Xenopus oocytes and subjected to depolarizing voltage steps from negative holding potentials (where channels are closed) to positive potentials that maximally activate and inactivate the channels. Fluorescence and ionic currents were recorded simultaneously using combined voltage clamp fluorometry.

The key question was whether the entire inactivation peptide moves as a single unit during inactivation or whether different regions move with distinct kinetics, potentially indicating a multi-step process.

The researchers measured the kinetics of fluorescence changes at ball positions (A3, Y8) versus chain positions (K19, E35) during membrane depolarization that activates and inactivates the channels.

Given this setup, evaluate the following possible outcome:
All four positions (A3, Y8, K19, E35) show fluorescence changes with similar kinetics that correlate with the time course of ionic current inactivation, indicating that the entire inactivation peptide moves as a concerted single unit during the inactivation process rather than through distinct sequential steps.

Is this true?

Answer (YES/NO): NO